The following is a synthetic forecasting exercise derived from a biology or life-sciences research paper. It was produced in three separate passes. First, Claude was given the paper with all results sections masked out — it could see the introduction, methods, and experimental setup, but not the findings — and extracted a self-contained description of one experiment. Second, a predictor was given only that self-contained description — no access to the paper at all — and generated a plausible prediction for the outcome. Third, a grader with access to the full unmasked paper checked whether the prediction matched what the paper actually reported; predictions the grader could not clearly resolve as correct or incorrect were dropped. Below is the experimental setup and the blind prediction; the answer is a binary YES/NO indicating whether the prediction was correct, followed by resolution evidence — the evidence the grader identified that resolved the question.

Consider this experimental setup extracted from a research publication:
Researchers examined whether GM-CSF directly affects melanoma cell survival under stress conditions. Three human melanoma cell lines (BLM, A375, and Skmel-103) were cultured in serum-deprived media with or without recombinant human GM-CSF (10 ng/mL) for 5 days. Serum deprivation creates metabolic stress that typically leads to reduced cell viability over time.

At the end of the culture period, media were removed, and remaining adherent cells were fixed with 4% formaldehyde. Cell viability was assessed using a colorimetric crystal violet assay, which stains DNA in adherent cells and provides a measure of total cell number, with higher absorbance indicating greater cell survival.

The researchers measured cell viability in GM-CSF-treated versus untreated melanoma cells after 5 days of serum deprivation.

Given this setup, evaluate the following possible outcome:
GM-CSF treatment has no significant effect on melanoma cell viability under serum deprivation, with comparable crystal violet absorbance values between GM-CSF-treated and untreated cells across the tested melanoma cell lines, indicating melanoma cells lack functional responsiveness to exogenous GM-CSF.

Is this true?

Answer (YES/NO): NO